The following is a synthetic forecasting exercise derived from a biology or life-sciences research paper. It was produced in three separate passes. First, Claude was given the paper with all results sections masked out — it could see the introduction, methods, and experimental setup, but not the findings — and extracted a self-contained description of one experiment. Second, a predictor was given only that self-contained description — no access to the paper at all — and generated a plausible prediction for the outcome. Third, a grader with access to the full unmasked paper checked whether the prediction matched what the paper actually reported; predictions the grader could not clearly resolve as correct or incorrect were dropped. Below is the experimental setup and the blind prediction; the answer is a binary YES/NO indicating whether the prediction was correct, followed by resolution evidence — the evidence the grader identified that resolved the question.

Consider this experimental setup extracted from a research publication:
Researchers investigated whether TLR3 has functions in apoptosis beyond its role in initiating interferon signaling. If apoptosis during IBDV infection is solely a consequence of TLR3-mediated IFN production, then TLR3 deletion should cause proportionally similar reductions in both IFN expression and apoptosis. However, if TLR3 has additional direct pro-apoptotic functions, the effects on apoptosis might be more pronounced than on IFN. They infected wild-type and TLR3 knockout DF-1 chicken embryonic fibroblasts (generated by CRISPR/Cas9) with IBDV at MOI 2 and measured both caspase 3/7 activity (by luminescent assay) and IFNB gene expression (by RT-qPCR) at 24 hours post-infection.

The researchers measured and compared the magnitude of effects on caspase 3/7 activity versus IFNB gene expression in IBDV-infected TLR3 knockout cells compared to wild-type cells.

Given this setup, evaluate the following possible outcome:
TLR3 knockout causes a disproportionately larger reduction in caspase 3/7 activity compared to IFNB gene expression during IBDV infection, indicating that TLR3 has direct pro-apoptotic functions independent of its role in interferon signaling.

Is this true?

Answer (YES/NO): YES